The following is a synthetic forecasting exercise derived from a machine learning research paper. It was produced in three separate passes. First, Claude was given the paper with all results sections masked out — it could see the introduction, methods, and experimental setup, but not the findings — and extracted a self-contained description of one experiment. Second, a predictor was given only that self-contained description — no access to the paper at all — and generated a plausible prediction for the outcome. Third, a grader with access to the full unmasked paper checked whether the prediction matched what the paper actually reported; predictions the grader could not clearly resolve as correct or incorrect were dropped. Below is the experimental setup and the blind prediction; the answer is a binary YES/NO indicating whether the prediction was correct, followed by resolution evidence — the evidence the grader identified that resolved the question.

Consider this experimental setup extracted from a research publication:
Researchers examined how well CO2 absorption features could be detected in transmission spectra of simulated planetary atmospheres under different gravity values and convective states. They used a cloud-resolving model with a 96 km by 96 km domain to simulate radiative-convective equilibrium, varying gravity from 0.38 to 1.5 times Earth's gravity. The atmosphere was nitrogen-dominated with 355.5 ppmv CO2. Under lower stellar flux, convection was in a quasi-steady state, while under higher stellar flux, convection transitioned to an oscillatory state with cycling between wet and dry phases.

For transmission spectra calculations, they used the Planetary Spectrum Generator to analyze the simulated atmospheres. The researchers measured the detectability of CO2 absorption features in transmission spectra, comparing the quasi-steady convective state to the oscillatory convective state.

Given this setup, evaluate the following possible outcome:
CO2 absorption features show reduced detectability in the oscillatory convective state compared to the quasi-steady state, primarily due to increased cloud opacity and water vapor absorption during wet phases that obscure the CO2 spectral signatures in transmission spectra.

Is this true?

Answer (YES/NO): NO